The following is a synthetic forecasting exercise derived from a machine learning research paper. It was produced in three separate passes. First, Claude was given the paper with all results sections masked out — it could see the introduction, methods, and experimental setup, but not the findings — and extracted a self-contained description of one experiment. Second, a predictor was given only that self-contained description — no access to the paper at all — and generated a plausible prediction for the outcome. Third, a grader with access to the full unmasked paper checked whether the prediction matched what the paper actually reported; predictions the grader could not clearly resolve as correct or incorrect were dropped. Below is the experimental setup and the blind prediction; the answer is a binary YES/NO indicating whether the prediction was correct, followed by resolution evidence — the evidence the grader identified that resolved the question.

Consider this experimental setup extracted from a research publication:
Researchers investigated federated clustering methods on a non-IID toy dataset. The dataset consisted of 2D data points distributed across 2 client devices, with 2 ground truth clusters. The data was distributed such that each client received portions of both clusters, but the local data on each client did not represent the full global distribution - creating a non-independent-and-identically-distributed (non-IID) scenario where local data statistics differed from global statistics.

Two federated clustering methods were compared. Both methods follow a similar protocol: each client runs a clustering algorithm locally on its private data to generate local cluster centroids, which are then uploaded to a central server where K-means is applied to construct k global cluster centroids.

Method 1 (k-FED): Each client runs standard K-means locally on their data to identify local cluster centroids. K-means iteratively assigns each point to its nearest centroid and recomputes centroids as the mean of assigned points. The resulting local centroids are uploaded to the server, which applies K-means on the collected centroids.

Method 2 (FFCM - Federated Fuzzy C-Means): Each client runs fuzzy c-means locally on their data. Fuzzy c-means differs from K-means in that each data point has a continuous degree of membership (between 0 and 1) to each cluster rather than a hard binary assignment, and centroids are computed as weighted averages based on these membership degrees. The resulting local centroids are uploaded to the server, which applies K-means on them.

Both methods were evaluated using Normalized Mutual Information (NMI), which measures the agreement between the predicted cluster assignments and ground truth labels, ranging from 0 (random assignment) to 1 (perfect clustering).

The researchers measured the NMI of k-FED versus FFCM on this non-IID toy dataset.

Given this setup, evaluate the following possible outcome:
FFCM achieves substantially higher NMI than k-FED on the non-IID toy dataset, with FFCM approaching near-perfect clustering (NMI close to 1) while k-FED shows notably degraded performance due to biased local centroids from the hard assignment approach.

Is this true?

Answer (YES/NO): NO